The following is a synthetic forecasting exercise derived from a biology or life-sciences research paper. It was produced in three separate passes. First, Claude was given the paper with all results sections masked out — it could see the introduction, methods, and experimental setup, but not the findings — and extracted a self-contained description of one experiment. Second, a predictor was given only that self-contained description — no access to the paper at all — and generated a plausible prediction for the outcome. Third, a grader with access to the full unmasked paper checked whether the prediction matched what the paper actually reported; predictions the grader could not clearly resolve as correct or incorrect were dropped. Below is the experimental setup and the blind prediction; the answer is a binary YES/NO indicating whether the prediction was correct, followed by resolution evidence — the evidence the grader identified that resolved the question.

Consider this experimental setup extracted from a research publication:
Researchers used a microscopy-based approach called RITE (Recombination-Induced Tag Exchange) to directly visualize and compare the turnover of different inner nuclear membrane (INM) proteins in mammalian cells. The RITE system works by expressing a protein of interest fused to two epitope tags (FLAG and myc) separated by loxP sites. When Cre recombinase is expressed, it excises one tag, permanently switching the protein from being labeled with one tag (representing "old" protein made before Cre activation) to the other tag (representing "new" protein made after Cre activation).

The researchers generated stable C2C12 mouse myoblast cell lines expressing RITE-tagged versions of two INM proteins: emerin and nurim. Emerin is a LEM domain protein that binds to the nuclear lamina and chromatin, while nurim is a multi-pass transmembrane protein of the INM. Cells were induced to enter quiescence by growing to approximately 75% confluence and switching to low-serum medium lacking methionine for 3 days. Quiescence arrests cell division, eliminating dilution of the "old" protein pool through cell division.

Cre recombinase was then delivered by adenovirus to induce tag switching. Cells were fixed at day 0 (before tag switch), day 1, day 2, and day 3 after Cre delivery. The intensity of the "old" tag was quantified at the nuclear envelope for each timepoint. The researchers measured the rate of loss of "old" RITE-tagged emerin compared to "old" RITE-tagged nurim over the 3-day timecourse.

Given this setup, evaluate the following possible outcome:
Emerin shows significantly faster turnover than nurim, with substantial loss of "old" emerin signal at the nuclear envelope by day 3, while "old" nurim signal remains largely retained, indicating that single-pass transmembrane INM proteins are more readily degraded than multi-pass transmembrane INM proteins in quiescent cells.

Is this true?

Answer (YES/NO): YES